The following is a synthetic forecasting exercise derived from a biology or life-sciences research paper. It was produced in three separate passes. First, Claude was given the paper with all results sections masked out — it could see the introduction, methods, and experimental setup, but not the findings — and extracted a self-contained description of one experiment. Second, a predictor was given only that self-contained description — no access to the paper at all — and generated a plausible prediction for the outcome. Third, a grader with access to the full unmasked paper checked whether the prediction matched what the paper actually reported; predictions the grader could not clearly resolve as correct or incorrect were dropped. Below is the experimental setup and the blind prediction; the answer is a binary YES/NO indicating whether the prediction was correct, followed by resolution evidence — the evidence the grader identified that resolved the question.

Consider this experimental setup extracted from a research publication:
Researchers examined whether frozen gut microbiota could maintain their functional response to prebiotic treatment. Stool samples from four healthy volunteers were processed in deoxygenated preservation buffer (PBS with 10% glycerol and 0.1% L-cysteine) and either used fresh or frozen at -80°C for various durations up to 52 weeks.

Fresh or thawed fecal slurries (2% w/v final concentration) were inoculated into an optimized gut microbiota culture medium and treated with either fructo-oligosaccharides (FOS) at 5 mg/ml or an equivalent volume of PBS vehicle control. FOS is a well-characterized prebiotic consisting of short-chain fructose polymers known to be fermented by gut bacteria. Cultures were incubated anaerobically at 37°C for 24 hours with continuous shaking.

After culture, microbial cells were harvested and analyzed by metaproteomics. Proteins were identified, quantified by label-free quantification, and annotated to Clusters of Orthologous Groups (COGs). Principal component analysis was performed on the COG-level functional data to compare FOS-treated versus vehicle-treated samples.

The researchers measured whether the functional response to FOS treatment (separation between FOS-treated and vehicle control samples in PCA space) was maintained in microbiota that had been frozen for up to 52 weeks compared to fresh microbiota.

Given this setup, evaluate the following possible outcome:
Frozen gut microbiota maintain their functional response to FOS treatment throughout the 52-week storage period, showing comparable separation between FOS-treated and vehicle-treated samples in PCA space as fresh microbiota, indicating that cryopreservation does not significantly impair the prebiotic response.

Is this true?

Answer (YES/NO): YES